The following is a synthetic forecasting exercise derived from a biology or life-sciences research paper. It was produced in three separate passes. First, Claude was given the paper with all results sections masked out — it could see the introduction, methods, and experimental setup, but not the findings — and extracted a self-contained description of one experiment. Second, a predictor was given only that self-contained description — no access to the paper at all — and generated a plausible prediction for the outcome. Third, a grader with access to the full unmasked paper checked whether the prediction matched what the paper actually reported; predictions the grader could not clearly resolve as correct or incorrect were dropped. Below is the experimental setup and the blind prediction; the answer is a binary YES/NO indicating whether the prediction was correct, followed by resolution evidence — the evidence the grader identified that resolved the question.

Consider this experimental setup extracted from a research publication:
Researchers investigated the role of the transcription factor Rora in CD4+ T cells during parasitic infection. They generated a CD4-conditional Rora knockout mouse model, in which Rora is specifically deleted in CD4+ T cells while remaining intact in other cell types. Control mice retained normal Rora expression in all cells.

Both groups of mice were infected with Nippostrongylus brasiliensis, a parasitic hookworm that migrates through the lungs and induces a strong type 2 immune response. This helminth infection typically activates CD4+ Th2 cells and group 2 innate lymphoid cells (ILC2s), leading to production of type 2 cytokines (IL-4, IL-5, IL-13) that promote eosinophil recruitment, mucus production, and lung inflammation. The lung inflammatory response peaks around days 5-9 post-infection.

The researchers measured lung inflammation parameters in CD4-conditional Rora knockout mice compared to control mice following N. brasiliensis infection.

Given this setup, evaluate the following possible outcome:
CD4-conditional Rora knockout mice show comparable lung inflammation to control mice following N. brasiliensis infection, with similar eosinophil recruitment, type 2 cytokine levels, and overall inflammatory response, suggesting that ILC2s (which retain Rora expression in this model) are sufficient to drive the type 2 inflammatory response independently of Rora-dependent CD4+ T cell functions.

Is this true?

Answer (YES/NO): NO